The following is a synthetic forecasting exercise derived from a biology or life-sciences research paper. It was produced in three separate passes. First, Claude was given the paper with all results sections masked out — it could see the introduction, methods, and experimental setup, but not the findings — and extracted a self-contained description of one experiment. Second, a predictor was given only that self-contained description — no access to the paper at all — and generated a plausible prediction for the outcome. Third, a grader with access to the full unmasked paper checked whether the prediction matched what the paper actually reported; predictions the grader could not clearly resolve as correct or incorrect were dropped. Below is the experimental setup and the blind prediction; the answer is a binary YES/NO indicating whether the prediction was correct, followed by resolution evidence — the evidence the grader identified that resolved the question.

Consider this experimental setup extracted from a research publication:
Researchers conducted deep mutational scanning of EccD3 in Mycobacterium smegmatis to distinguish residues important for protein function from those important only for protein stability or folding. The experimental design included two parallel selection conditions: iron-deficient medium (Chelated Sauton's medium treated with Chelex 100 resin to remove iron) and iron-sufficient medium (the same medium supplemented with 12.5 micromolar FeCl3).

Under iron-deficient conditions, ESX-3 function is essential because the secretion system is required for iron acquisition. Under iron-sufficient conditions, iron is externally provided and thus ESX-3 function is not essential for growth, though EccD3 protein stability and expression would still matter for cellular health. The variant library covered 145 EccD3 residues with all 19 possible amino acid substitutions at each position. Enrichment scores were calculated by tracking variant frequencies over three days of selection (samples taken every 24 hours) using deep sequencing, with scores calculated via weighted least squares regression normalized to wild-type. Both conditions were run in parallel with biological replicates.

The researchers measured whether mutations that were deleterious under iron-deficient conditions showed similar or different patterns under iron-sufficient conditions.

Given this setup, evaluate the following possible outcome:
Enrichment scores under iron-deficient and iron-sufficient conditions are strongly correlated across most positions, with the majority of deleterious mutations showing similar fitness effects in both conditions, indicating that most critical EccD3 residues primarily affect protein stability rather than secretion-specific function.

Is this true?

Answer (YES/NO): YES